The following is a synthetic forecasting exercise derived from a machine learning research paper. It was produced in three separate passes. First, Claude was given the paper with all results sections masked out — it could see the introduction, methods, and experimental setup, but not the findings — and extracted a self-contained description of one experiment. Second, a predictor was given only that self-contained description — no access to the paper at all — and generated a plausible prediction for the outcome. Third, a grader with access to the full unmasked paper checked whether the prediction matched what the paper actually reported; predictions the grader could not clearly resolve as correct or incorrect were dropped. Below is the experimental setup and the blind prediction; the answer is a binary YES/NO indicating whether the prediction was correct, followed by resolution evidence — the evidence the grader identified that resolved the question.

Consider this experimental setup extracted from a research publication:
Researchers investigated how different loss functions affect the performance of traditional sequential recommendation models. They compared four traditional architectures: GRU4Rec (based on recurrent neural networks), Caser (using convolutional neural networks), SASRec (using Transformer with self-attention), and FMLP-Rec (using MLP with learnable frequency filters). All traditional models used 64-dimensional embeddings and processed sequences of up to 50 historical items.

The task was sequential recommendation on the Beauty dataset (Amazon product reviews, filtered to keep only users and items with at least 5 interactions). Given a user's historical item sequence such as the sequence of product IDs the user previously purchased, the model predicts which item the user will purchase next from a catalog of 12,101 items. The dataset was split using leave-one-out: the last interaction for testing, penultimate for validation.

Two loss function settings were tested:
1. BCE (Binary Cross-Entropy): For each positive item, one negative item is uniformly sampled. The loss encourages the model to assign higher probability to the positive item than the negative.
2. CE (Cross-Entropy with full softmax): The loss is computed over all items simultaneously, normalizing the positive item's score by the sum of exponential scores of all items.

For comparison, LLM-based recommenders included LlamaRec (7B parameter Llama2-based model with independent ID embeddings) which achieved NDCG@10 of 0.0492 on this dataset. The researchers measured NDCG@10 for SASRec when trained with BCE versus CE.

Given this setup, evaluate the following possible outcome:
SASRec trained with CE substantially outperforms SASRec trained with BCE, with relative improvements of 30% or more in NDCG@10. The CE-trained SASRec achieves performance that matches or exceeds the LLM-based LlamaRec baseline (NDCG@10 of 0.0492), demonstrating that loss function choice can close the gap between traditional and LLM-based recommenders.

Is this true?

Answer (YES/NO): YES